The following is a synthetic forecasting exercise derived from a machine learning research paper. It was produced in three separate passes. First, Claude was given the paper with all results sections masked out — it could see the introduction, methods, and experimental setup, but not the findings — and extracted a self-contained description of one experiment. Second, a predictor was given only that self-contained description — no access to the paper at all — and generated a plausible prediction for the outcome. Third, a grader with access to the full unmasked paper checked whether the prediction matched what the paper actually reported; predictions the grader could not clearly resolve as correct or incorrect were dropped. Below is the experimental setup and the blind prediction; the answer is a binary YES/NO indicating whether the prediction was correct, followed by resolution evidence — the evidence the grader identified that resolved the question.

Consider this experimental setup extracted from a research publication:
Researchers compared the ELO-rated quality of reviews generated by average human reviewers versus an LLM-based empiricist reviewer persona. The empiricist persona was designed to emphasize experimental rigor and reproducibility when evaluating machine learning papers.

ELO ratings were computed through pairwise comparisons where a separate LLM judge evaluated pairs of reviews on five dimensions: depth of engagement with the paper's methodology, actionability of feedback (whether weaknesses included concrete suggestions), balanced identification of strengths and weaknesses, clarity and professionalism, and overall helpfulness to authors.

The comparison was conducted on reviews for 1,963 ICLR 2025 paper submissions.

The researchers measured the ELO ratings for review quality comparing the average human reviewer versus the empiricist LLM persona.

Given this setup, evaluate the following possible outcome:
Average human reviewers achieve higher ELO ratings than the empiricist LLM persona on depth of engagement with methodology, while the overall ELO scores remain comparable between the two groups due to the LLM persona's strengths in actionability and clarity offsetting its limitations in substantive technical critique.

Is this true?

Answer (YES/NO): NO